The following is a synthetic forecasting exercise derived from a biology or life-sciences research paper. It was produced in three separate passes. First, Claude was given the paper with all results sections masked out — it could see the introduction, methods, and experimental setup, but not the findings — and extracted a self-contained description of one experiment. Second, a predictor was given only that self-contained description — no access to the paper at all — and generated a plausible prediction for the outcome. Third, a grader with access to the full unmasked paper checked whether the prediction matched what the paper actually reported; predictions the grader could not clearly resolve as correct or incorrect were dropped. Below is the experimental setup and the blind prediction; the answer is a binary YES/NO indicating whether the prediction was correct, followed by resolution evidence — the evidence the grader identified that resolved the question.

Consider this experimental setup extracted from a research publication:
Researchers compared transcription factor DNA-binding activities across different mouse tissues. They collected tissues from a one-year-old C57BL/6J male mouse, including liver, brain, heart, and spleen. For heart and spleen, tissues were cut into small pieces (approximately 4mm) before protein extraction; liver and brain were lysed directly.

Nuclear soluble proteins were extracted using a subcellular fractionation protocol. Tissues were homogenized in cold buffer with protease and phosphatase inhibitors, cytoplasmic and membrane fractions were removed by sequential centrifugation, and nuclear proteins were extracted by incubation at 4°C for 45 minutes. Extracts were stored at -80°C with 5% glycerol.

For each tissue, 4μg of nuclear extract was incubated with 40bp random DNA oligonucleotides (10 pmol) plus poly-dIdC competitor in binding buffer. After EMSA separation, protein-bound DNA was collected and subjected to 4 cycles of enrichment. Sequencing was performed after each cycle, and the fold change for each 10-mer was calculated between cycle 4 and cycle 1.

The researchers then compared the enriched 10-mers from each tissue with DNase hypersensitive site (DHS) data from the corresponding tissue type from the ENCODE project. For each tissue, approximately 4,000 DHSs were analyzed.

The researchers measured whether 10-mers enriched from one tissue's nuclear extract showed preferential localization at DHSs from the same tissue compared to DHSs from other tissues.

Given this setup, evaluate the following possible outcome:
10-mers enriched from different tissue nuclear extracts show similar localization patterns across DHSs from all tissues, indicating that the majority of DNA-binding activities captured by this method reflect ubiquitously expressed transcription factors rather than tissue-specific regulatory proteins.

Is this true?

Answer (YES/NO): NO